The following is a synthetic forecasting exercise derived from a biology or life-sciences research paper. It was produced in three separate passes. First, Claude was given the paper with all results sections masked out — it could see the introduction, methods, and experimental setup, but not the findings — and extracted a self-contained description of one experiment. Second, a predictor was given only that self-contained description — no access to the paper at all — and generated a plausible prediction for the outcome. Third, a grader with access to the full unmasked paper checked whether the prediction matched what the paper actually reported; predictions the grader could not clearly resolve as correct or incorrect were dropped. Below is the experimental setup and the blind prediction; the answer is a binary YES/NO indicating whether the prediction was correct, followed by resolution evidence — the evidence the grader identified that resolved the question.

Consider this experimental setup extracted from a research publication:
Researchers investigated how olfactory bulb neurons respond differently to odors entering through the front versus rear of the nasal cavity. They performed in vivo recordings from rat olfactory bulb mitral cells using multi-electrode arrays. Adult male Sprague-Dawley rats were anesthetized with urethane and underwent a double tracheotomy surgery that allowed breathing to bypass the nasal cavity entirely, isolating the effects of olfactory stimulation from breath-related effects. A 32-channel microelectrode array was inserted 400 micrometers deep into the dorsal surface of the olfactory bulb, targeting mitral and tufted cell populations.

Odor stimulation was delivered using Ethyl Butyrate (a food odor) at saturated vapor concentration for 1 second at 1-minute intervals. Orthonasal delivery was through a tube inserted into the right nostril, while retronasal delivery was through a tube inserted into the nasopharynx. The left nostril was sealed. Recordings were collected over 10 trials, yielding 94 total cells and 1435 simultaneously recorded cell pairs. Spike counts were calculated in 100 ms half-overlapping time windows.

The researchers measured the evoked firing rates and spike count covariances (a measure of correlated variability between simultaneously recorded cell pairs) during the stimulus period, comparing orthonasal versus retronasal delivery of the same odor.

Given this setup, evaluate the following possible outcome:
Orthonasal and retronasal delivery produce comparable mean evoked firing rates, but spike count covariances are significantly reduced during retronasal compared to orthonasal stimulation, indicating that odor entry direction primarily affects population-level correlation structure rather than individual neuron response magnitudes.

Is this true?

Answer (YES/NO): NO